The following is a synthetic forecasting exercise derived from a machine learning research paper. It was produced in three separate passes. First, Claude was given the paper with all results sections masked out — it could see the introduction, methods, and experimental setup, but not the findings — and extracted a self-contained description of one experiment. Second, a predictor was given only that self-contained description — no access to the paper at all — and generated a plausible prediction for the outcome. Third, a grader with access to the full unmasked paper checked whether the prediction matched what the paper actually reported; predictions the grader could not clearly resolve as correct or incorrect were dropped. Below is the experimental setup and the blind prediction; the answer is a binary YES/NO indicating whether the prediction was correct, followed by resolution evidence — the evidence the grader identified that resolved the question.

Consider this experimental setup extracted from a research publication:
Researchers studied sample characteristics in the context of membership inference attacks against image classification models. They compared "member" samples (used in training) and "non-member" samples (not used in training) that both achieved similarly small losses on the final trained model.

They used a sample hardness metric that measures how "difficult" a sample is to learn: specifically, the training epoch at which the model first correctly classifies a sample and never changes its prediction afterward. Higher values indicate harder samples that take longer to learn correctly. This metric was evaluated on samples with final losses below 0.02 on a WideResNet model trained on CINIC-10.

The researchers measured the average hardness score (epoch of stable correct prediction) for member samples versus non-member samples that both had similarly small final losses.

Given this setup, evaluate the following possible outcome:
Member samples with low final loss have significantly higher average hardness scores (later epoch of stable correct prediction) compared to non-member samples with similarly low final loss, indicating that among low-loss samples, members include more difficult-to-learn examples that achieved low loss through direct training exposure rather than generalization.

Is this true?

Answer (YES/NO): YES